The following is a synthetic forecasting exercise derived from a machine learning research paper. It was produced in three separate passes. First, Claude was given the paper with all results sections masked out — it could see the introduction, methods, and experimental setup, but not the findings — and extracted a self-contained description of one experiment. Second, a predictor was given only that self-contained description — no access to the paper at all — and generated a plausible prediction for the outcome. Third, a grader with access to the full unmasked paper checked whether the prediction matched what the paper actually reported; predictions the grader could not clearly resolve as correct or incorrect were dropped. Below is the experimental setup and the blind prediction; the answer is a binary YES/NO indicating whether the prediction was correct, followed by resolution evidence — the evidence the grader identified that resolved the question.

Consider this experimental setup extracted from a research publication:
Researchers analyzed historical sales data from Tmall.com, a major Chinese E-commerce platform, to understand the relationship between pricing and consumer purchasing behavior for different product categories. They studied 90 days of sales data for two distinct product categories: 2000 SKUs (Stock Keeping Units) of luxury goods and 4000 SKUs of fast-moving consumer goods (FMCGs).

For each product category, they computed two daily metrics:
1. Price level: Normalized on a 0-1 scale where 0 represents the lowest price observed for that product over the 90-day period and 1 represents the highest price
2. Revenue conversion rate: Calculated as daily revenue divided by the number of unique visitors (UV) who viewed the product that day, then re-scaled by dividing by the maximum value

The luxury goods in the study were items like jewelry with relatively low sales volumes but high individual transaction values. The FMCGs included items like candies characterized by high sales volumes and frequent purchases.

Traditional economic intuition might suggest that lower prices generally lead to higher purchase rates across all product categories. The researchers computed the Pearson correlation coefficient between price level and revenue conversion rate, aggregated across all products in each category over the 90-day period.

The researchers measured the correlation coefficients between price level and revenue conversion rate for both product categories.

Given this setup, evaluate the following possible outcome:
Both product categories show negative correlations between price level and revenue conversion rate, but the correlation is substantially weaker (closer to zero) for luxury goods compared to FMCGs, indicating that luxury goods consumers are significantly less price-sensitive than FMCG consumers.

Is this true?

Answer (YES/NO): NO